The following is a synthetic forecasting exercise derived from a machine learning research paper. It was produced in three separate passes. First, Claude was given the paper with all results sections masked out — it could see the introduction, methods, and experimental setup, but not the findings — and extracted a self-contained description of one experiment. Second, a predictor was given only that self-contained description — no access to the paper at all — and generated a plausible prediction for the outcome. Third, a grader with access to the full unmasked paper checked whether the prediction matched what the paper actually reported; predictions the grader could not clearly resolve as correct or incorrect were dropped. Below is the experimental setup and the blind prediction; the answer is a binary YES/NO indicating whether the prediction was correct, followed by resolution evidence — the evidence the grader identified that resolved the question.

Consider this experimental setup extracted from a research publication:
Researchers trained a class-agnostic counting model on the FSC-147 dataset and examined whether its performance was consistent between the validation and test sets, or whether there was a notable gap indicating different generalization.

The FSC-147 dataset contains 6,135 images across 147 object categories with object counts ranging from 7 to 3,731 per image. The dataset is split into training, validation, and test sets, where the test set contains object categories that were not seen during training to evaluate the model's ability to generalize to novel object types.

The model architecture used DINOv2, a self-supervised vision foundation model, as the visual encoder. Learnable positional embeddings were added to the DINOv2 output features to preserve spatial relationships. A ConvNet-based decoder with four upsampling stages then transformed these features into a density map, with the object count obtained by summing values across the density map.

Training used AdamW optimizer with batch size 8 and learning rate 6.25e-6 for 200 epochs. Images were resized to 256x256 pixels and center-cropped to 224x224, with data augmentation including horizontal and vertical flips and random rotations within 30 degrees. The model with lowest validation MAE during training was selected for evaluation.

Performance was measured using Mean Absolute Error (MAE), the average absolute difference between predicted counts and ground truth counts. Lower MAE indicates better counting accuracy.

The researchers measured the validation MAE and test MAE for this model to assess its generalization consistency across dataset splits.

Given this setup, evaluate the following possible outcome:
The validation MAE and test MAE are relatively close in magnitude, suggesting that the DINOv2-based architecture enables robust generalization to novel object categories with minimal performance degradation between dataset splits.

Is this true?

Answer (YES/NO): YES